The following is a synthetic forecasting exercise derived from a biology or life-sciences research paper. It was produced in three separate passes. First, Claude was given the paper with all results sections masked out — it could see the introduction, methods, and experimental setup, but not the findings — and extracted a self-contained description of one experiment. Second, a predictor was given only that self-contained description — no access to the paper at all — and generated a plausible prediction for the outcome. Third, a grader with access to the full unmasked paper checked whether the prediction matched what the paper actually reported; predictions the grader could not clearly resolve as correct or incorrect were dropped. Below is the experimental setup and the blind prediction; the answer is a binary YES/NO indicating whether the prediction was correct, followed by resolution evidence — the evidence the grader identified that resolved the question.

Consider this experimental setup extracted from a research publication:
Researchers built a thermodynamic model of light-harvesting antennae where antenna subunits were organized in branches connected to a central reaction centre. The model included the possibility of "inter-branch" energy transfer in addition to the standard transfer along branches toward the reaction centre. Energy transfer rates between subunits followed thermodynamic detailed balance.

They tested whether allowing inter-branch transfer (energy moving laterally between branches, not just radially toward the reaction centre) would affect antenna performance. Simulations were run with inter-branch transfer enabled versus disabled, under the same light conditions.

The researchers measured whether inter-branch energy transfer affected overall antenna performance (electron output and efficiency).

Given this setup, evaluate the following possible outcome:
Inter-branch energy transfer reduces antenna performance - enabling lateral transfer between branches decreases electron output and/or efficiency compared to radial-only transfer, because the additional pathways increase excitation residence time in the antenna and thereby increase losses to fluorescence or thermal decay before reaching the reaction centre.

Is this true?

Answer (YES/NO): NO